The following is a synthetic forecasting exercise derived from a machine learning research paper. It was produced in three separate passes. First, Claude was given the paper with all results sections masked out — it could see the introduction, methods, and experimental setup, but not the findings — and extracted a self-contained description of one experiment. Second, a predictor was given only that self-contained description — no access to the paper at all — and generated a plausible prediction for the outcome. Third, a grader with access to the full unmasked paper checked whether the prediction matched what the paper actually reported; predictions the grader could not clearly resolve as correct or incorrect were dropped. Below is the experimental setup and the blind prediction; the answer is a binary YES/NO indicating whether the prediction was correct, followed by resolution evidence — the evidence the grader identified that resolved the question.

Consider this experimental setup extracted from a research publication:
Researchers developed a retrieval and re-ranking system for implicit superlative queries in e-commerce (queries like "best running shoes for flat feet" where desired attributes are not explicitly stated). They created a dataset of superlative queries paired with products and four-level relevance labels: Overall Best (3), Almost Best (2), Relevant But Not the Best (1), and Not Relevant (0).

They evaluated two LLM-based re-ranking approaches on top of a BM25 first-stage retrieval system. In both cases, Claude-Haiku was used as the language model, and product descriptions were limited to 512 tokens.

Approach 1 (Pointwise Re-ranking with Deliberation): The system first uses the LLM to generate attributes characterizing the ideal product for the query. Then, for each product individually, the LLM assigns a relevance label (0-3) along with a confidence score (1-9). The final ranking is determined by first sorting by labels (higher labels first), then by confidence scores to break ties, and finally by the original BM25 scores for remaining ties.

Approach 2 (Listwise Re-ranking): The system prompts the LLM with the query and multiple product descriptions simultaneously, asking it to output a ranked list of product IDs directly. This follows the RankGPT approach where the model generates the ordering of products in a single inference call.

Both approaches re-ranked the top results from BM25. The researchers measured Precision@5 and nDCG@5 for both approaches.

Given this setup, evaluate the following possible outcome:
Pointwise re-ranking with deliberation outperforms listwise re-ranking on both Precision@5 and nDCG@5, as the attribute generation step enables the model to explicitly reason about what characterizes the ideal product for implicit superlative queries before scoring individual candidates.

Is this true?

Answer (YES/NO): NO